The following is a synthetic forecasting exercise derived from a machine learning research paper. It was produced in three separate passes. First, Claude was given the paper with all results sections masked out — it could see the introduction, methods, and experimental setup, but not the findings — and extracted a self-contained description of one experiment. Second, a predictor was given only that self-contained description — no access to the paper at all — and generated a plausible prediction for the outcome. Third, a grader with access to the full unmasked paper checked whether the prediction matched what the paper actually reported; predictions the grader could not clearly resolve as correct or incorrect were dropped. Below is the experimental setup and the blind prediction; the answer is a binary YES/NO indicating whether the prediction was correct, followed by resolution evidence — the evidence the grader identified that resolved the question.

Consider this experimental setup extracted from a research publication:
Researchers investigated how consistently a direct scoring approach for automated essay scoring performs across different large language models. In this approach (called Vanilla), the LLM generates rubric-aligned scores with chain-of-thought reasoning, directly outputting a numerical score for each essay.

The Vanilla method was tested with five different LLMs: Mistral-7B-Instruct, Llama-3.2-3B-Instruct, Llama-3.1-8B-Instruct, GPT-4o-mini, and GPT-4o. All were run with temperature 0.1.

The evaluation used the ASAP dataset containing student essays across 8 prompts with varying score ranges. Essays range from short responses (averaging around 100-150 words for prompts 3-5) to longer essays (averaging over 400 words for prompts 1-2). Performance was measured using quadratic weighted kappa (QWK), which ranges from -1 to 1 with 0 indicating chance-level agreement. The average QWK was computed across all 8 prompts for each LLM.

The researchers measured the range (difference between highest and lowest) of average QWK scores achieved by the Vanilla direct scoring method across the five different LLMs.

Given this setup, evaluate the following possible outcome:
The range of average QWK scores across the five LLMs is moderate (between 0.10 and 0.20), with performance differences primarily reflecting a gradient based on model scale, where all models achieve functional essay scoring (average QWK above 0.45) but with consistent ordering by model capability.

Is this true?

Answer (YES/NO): NO